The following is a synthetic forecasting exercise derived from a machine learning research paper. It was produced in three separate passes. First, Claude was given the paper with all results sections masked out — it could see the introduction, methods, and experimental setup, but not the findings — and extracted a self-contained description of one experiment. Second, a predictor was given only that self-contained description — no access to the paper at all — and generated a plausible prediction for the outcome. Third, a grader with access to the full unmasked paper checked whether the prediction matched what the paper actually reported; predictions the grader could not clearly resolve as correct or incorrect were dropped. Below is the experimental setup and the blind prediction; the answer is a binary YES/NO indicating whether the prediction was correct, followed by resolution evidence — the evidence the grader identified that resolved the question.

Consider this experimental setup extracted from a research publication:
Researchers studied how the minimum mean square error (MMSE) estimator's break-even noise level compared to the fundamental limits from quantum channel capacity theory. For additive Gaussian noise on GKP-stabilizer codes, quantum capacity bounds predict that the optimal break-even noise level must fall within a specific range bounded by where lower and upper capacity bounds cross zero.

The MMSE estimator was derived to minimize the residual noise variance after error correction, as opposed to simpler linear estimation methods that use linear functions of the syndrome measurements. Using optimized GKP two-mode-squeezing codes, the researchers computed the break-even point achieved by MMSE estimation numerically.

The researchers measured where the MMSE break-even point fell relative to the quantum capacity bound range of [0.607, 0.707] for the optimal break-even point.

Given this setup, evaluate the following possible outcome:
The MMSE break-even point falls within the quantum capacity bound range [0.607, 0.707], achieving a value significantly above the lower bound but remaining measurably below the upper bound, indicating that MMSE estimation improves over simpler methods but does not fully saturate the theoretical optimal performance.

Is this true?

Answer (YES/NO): NO